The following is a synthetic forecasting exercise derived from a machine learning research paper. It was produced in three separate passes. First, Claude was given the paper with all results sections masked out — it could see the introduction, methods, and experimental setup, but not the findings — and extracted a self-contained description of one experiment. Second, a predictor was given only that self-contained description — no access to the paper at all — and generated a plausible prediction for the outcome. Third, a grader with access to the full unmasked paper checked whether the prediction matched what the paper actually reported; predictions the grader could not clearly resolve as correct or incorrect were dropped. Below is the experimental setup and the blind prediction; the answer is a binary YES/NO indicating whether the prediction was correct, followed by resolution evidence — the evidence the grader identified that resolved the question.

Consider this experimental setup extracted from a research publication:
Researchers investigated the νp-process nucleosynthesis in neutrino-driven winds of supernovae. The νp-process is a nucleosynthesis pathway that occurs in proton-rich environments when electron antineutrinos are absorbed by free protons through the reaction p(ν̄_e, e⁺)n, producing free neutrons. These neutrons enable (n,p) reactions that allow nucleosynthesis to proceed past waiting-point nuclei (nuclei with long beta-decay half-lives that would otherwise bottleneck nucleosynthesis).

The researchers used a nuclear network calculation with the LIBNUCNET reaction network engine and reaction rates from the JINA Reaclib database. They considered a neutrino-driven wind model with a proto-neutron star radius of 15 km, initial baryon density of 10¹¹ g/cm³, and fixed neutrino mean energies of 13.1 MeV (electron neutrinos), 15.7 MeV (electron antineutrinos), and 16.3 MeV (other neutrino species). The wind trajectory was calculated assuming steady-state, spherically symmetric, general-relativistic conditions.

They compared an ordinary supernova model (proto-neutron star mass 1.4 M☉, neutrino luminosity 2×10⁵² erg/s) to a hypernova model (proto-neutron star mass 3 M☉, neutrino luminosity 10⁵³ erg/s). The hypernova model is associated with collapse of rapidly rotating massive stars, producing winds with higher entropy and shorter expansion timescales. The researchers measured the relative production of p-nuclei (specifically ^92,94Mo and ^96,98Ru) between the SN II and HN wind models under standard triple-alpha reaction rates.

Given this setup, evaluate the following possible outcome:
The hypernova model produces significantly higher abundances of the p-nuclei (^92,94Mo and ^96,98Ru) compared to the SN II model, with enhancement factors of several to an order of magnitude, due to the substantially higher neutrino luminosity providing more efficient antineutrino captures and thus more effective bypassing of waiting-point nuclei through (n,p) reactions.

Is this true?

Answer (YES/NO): YES